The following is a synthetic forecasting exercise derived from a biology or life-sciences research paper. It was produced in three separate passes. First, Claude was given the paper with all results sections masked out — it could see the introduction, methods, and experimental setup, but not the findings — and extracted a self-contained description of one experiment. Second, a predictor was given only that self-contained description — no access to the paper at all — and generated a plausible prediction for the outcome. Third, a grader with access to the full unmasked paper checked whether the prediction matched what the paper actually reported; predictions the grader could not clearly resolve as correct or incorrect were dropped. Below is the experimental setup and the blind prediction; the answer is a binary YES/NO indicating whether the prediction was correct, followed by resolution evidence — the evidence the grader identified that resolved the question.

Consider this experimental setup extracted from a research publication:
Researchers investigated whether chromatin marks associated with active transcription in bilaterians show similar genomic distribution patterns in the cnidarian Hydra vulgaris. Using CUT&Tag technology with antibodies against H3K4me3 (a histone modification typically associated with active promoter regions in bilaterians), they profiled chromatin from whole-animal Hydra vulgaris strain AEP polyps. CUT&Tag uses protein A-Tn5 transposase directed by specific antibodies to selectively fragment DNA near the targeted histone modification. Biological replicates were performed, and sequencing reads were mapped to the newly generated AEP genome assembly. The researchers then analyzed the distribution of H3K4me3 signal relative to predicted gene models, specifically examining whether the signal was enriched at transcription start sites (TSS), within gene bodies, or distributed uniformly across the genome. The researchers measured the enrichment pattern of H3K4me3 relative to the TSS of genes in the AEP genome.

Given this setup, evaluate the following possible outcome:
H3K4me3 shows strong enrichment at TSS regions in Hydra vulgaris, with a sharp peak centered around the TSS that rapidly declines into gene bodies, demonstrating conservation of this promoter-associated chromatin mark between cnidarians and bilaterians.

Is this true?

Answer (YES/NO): YES